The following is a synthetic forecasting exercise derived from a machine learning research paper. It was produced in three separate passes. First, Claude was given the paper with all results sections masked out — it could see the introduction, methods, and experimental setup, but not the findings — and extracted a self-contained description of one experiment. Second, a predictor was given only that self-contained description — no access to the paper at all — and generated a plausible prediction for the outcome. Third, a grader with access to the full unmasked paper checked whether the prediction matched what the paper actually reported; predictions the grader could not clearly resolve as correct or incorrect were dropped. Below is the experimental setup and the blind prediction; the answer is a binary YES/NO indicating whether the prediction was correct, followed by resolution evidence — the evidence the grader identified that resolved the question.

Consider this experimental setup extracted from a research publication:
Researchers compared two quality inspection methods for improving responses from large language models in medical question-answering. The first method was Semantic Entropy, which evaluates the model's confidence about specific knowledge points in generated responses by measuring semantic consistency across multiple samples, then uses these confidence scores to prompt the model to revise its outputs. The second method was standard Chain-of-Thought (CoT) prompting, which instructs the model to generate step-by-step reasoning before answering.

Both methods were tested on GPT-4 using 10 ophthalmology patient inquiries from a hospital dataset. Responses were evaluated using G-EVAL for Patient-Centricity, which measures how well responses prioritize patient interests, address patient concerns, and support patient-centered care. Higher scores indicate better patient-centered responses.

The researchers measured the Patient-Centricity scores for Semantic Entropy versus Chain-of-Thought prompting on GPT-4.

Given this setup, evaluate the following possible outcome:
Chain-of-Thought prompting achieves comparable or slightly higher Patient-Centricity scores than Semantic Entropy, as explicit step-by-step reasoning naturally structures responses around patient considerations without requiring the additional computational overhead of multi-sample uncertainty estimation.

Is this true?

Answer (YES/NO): YES